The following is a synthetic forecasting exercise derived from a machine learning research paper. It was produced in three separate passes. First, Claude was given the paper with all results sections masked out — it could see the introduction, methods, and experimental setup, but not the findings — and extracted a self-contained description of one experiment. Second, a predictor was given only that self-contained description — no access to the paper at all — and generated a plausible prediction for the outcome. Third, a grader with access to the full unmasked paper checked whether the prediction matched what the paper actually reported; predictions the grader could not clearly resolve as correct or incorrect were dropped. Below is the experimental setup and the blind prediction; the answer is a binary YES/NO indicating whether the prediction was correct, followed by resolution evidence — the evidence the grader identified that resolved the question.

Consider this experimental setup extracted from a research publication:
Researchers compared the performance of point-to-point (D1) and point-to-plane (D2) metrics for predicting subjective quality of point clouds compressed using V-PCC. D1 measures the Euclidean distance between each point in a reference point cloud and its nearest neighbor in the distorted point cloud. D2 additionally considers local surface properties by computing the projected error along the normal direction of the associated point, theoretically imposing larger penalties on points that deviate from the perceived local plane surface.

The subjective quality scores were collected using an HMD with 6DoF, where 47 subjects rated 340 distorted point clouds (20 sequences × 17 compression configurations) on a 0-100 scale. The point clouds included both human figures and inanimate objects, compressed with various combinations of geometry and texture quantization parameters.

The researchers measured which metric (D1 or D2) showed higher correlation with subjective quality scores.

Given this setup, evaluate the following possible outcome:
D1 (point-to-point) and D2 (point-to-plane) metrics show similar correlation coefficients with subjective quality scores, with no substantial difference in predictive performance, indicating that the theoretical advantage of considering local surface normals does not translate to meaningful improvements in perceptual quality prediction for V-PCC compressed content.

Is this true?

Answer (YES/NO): NO